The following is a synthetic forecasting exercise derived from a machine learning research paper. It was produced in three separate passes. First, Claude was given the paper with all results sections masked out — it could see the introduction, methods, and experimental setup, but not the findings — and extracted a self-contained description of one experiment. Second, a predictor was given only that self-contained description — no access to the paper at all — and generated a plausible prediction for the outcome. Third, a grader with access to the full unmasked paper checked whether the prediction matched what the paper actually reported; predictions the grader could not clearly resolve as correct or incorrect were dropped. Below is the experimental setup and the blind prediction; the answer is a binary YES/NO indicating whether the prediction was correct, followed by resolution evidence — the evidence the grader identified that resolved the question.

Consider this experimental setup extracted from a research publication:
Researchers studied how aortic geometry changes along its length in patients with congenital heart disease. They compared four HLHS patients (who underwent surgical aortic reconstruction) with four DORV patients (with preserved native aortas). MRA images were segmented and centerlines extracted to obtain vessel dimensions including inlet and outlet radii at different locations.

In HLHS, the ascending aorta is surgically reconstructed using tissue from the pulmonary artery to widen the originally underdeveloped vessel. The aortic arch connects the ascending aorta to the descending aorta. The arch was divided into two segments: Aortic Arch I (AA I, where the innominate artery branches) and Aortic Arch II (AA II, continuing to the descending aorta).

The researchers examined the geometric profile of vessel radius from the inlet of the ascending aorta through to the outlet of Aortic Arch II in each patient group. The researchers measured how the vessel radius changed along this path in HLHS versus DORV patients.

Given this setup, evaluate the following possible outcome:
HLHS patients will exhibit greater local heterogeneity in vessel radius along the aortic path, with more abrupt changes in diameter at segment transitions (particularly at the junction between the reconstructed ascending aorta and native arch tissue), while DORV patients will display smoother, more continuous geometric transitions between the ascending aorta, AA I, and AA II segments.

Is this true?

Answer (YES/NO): NO